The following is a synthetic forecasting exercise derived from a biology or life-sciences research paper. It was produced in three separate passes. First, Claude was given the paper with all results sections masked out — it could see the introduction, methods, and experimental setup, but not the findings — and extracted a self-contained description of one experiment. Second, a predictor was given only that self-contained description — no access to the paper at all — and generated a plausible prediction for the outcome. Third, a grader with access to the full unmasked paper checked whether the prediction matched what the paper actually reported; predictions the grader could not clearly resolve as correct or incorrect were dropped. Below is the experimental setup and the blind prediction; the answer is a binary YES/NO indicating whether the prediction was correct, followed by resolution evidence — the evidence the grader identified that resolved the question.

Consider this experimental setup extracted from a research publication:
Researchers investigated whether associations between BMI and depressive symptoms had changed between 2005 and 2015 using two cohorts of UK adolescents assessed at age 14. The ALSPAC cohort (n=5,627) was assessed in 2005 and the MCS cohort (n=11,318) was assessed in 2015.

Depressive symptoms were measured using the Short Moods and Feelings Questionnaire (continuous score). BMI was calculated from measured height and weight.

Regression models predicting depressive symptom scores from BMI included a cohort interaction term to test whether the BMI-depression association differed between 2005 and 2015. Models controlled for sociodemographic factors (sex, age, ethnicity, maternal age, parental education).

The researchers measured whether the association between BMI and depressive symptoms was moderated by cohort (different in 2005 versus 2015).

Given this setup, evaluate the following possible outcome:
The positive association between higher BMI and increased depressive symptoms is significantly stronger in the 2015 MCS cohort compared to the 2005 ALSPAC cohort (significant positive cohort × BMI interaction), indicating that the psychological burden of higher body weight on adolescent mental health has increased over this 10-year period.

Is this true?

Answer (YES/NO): YES